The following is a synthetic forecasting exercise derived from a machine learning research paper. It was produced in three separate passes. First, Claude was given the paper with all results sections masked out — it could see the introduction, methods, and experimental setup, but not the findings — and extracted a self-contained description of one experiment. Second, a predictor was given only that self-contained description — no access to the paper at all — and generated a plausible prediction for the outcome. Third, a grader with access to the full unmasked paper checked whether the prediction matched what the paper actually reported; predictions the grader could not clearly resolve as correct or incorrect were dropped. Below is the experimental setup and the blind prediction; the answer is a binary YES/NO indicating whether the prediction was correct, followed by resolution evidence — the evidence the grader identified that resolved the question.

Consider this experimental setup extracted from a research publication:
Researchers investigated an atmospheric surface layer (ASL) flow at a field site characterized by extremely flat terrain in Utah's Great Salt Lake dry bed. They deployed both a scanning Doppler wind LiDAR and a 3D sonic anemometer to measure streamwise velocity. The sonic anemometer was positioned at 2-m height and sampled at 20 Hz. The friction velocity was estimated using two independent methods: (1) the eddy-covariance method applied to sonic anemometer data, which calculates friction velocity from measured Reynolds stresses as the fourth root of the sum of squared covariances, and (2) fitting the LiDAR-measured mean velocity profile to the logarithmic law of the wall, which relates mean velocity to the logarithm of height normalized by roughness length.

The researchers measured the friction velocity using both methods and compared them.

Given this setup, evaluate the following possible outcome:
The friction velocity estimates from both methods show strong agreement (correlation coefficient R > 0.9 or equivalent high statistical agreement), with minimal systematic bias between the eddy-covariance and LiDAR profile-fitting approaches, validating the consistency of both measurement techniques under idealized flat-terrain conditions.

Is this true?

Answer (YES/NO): NO